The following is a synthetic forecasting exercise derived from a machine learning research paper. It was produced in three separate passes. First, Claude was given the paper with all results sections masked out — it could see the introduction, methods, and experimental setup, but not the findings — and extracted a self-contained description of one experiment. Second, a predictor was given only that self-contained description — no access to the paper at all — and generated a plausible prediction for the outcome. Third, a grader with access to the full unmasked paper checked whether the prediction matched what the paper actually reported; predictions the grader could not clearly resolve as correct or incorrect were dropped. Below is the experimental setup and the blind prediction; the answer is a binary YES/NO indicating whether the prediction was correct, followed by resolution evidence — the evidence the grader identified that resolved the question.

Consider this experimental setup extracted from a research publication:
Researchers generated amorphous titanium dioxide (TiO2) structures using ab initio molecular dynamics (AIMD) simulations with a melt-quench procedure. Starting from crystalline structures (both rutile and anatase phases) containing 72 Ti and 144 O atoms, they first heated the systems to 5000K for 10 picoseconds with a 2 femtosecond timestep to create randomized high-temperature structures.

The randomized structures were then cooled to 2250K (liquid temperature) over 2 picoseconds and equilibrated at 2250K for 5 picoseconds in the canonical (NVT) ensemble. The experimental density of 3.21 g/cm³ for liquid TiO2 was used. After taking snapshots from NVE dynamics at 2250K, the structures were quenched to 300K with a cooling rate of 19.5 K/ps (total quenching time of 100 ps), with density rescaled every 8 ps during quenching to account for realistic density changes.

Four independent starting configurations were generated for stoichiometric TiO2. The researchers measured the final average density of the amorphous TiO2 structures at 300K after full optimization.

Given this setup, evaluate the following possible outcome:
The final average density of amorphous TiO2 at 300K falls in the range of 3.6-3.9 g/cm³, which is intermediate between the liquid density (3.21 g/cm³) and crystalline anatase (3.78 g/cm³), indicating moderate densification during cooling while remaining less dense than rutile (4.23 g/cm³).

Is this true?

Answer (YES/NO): YES